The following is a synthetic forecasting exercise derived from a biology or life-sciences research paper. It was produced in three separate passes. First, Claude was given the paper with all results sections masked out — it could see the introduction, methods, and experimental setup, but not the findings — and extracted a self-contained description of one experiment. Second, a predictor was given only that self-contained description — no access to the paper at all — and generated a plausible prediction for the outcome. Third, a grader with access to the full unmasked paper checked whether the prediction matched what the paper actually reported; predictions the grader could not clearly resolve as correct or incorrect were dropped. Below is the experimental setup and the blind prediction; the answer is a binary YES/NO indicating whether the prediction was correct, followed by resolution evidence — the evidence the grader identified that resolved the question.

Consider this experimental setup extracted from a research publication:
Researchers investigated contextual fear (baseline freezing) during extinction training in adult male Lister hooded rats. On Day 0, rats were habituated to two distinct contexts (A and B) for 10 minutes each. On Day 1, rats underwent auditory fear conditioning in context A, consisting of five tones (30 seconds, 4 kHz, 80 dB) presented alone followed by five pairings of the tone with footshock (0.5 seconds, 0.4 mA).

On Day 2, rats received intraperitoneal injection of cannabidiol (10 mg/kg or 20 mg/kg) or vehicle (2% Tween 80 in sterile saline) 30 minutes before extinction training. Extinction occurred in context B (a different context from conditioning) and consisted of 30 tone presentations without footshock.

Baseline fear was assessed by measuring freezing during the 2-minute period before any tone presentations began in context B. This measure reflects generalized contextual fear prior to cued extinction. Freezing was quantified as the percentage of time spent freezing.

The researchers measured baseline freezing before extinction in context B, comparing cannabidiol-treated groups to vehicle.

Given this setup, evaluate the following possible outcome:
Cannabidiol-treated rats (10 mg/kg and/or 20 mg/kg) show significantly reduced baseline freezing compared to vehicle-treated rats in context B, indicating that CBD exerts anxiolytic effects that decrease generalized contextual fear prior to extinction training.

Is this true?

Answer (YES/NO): YES